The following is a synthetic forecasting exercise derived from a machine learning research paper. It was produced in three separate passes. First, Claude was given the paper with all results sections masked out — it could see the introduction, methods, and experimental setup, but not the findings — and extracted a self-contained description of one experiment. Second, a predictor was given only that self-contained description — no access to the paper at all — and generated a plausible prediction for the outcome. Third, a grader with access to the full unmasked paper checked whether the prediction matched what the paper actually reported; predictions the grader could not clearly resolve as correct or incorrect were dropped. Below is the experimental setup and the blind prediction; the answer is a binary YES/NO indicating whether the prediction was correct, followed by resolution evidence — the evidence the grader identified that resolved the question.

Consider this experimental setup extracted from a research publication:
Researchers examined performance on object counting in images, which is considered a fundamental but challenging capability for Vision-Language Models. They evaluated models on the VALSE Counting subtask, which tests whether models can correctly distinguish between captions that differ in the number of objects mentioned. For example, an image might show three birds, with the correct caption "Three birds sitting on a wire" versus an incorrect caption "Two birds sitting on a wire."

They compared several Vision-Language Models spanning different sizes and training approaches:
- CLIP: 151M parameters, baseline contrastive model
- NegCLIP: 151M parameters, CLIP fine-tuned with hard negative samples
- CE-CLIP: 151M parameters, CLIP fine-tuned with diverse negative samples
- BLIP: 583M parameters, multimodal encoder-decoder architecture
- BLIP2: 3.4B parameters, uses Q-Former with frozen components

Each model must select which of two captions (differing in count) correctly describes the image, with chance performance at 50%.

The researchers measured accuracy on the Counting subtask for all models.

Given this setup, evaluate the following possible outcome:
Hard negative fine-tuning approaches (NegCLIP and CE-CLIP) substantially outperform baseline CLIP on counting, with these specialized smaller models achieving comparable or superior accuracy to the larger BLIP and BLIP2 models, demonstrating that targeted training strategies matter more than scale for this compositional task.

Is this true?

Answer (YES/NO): NO